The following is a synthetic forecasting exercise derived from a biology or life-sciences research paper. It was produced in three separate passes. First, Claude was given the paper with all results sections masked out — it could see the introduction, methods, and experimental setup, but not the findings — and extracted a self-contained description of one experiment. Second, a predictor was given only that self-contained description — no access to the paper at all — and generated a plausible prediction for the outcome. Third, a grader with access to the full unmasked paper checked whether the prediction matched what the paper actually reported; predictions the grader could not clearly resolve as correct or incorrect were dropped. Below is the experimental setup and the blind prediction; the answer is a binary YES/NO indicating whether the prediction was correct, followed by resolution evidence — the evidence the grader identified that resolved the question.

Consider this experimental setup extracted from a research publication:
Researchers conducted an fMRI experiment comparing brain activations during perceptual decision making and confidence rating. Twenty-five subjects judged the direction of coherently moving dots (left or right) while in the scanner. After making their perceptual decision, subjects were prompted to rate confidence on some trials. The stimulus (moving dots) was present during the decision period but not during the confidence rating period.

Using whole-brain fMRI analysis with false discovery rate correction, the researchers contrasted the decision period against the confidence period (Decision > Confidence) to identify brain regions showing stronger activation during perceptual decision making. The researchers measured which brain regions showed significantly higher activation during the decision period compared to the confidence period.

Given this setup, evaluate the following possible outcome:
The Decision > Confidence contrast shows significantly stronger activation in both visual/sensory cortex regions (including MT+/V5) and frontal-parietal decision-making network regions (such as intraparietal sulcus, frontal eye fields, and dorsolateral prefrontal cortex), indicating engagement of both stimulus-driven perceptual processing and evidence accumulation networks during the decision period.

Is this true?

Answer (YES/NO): NO